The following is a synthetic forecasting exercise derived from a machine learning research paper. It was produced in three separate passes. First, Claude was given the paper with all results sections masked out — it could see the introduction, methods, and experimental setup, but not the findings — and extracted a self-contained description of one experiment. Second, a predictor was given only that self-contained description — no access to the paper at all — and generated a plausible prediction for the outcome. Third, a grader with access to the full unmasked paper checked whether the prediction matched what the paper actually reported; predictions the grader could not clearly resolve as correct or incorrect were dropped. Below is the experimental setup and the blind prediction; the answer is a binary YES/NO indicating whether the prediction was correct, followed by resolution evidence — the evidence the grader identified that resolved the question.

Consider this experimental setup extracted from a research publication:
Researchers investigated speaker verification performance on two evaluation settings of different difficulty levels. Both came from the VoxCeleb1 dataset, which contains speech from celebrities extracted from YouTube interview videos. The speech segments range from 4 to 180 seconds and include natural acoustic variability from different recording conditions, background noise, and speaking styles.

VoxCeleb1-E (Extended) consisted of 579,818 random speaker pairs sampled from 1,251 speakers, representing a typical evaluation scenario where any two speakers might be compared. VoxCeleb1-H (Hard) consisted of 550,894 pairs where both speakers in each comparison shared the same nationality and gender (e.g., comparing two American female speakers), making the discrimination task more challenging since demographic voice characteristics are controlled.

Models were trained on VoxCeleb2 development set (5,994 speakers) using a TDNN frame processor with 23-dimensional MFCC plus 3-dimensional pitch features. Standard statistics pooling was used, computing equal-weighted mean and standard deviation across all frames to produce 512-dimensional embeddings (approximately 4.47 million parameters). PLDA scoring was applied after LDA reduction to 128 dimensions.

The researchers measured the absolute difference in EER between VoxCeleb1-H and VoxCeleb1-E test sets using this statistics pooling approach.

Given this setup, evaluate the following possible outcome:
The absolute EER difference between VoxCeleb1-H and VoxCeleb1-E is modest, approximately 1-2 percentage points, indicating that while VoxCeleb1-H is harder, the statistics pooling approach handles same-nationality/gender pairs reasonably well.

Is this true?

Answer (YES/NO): YES